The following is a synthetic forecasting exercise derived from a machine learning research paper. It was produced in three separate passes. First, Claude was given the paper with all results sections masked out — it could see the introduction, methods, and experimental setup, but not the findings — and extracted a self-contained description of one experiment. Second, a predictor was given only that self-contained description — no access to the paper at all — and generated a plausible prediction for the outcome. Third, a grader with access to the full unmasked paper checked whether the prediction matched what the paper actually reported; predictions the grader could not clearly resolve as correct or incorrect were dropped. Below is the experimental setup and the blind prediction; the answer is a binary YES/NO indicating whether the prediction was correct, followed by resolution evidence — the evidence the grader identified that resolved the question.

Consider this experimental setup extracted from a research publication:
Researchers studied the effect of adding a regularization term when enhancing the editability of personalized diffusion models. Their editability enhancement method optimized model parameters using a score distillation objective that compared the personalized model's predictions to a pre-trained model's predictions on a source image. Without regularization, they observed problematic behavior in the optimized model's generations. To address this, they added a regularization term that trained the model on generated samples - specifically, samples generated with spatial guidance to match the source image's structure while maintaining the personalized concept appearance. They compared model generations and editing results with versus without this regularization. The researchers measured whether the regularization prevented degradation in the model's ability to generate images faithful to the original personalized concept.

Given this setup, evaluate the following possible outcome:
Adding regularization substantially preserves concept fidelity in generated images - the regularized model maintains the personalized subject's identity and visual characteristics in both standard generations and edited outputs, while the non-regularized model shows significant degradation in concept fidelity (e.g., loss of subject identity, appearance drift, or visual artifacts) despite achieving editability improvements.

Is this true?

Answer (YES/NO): YES